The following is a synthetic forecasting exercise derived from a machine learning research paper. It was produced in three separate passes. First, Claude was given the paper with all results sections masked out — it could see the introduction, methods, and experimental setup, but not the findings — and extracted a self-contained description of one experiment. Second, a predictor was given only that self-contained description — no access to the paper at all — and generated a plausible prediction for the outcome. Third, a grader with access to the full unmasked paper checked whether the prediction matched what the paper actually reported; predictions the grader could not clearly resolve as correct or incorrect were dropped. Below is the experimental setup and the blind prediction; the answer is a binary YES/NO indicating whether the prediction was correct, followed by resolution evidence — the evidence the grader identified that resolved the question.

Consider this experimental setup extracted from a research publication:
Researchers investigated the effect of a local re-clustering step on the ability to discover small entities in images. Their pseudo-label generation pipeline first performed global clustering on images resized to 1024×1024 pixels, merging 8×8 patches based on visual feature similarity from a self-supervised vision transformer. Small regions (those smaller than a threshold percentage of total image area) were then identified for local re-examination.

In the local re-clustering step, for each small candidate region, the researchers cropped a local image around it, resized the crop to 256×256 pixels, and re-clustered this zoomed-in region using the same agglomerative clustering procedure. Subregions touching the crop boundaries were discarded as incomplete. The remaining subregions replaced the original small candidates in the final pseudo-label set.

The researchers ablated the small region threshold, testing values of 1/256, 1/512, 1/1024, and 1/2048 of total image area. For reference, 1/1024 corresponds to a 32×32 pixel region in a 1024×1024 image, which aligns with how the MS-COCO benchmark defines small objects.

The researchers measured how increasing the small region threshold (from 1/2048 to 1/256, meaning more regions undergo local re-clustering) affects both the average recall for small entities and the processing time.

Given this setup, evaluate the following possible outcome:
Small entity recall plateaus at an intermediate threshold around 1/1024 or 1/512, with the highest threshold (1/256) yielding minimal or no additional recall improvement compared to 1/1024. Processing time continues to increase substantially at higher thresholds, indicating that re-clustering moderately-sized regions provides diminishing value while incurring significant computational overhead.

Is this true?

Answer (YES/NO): YES